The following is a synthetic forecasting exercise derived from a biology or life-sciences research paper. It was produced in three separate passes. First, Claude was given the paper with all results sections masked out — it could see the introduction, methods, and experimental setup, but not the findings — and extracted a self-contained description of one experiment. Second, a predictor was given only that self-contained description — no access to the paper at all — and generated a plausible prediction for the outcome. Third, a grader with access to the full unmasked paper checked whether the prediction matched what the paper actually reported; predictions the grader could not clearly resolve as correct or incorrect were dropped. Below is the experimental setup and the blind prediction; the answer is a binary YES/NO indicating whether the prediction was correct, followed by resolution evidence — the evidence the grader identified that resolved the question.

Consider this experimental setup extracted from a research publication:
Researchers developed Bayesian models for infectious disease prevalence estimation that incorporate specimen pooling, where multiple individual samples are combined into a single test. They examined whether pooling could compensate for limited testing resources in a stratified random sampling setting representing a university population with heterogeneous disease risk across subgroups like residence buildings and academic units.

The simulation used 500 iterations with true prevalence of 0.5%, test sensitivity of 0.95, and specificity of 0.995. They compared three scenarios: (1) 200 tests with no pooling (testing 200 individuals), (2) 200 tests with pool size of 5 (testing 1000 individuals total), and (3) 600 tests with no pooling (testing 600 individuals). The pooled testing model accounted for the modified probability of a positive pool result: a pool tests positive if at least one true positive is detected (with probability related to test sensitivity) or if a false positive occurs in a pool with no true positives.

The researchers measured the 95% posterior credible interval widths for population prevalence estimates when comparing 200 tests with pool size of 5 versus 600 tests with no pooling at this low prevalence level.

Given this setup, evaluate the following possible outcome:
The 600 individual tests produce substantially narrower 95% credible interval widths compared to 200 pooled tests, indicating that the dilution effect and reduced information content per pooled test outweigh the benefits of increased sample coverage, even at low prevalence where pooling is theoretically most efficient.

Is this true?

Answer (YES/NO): NO